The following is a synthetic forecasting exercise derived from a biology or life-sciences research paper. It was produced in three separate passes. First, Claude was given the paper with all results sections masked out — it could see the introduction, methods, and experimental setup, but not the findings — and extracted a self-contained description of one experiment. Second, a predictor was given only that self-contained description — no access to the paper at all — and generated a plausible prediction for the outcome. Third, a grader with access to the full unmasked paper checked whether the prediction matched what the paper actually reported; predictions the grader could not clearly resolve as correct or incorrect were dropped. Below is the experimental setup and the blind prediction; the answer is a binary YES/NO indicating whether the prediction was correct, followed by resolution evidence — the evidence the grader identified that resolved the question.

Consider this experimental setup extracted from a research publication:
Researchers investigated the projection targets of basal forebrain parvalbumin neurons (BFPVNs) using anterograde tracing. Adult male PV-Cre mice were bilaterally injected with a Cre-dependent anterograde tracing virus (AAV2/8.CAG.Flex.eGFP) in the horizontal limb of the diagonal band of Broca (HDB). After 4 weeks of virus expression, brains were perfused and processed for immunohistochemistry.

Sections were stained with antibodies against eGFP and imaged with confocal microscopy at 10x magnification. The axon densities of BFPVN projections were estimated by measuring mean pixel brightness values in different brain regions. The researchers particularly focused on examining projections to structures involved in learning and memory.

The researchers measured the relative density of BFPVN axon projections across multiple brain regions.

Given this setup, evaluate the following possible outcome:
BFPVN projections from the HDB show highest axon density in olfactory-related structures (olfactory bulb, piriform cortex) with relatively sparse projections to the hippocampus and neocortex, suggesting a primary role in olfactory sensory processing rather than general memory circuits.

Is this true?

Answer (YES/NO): NO